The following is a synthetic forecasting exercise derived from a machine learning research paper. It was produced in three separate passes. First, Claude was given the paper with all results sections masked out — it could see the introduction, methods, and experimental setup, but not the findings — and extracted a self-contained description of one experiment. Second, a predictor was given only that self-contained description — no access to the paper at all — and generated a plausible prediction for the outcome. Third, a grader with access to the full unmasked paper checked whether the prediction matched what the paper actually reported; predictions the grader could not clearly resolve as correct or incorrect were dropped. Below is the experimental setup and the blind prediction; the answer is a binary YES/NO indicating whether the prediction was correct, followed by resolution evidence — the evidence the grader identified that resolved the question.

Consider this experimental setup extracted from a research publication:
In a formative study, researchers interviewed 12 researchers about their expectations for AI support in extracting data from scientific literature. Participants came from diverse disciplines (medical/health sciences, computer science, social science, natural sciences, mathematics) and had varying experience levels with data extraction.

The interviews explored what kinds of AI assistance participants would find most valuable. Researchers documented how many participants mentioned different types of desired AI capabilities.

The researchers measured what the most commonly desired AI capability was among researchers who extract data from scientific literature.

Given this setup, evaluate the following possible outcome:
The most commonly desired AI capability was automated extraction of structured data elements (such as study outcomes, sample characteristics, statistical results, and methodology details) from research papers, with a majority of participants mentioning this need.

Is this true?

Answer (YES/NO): NO